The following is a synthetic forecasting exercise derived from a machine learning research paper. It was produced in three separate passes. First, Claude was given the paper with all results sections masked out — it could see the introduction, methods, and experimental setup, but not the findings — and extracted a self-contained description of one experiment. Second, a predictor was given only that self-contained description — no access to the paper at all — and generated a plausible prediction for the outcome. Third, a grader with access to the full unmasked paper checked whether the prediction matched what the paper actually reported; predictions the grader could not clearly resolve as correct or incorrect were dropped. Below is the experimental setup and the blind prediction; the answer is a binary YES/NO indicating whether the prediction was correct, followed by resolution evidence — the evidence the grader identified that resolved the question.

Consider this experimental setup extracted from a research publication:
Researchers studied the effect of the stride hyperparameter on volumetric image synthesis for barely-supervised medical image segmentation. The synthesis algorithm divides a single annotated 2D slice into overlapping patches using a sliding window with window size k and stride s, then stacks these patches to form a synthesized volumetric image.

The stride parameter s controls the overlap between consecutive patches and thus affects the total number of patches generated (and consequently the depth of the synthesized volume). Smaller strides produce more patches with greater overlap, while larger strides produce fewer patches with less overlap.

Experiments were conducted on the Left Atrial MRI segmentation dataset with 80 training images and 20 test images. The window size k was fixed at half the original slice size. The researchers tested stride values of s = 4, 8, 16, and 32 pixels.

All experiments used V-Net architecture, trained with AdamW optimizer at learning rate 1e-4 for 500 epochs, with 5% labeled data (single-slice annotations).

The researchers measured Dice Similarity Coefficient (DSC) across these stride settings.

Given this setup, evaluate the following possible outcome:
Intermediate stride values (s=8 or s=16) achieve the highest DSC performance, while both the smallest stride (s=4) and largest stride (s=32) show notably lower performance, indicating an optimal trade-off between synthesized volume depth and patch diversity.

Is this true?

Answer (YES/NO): NO